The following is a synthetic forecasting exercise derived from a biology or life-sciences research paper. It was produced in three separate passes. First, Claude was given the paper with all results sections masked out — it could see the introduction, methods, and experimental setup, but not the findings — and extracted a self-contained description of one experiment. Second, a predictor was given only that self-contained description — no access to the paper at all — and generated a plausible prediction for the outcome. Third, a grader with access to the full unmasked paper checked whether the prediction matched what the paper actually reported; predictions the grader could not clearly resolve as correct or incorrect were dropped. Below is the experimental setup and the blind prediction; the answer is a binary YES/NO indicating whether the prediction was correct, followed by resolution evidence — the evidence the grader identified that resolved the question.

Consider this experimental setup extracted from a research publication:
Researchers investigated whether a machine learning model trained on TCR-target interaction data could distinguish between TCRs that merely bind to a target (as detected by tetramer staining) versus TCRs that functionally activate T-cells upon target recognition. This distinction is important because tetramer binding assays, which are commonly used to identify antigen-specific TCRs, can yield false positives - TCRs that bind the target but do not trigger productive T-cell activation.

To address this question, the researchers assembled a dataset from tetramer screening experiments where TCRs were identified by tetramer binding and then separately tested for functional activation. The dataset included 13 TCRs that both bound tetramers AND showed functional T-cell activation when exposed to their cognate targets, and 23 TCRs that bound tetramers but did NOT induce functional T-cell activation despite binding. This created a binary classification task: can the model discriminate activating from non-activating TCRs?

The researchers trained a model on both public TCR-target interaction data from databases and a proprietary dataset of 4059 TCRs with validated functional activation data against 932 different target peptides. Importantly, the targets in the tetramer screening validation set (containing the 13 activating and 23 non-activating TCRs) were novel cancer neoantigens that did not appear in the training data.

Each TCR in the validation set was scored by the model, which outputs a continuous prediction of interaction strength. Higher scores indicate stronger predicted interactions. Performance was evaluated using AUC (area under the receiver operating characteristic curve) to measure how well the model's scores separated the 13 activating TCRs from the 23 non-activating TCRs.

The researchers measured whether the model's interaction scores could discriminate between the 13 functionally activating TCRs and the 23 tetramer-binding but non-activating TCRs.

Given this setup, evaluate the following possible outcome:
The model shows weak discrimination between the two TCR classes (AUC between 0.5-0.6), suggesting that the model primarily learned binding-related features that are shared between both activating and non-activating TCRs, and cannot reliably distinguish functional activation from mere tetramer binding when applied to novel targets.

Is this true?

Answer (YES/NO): NO